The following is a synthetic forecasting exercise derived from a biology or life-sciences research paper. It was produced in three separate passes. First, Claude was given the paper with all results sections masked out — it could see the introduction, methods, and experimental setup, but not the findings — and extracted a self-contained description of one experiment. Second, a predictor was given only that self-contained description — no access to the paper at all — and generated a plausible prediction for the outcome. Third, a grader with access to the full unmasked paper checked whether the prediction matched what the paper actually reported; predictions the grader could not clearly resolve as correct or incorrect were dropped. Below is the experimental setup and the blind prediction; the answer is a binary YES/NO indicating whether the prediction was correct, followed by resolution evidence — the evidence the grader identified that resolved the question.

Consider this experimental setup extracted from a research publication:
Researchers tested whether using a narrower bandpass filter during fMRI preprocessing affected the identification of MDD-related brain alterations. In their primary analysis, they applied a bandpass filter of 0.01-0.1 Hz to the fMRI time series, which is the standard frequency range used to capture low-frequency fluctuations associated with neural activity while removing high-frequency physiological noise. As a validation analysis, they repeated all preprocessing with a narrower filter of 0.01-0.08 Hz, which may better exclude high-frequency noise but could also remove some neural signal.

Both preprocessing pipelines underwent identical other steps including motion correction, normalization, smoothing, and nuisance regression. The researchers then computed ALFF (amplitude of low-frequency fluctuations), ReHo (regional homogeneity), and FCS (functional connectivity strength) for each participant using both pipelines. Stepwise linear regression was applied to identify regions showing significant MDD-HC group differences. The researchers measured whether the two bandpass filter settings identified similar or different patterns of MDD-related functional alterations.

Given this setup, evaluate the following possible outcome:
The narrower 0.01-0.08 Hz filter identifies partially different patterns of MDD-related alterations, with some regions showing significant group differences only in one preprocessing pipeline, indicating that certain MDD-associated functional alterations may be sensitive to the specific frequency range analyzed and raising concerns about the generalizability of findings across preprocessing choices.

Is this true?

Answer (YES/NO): NO